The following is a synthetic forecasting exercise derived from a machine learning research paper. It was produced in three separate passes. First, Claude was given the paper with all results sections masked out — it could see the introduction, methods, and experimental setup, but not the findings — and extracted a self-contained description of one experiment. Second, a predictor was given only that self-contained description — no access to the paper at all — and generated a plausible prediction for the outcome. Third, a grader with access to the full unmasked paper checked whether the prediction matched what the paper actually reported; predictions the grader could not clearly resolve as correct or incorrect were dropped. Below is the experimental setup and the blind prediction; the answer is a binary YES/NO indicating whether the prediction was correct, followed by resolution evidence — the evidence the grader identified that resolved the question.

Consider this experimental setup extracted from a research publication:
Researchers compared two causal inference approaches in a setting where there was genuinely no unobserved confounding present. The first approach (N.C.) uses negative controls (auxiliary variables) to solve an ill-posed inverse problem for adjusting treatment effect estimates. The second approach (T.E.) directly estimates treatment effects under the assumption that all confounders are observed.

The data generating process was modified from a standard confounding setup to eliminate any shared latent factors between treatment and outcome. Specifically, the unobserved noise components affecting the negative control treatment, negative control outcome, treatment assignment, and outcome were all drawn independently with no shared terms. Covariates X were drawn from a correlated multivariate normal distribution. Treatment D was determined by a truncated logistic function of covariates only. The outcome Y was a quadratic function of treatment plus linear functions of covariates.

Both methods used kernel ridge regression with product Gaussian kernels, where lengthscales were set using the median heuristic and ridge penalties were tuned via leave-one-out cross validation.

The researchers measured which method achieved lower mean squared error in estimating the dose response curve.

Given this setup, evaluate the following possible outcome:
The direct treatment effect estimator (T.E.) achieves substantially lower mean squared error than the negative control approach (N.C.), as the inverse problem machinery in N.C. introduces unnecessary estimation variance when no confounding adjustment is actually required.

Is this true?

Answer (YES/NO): YES